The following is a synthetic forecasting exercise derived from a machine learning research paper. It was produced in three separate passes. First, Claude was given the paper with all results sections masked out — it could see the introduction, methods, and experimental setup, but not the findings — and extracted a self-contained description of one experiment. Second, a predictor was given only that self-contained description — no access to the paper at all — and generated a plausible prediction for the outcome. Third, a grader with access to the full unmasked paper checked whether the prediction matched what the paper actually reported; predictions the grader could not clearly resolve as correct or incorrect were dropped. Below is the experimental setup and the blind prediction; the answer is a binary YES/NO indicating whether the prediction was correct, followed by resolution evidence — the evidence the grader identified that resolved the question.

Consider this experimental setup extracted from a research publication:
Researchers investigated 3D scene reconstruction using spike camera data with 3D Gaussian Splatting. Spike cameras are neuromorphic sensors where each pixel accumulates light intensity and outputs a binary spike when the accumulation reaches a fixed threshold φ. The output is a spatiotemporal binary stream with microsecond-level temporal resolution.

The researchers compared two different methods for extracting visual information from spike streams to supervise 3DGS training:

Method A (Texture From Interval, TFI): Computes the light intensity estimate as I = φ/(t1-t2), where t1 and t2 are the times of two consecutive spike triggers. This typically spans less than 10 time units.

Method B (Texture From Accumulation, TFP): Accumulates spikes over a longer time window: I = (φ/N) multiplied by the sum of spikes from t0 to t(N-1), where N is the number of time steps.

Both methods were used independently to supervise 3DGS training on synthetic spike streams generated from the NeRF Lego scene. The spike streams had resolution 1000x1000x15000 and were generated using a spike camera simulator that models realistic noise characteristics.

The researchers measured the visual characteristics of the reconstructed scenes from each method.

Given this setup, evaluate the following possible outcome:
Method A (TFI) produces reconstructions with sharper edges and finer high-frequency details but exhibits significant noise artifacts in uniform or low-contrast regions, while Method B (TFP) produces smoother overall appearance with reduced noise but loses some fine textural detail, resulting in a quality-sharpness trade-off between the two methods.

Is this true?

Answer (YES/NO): NO